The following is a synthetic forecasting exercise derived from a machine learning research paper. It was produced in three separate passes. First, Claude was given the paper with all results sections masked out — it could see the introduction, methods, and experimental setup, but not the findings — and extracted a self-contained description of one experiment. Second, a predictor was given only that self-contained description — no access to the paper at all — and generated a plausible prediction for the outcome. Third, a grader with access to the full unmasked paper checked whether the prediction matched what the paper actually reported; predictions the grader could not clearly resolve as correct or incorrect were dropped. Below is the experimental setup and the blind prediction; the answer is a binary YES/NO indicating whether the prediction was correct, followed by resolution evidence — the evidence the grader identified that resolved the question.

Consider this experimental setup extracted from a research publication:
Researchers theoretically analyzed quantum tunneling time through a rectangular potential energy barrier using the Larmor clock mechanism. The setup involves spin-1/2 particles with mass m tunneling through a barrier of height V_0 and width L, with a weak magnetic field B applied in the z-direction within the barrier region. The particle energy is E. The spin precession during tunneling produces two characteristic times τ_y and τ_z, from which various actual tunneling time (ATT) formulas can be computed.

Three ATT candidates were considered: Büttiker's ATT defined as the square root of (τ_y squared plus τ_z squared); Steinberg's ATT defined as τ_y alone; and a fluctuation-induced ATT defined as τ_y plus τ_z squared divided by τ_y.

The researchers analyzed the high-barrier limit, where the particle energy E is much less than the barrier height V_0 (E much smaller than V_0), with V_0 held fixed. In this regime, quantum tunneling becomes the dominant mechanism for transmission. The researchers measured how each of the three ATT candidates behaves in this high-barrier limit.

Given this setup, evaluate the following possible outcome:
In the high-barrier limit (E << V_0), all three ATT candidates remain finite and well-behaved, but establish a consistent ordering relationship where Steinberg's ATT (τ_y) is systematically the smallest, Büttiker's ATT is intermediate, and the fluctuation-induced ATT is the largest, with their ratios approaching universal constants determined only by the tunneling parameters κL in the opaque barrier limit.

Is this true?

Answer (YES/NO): NO